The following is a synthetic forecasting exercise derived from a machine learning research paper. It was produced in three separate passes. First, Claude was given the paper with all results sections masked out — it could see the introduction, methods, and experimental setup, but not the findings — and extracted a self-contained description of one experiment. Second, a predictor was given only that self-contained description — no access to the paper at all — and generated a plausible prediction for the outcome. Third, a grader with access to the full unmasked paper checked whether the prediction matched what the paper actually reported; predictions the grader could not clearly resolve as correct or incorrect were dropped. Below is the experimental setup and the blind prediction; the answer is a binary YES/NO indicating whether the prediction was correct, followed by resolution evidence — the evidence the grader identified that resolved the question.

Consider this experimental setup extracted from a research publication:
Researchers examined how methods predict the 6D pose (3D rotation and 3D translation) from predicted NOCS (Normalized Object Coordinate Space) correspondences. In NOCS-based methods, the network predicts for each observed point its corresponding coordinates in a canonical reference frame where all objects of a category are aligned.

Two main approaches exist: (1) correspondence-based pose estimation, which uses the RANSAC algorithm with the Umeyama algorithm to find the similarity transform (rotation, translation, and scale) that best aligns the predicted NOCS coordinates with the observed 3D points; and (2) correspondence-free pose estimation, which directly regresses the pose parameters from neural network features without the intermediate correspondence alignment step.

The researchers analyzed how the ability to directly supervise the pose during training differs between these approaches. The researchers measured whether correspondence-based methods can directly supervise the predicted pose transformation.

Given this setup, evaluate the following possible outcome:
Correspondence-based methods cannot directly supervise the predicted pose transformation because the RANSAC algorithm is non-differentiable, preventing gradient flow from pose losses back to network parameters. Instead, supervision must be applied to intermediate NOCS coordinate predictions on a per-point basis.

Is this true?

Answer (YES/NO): YES